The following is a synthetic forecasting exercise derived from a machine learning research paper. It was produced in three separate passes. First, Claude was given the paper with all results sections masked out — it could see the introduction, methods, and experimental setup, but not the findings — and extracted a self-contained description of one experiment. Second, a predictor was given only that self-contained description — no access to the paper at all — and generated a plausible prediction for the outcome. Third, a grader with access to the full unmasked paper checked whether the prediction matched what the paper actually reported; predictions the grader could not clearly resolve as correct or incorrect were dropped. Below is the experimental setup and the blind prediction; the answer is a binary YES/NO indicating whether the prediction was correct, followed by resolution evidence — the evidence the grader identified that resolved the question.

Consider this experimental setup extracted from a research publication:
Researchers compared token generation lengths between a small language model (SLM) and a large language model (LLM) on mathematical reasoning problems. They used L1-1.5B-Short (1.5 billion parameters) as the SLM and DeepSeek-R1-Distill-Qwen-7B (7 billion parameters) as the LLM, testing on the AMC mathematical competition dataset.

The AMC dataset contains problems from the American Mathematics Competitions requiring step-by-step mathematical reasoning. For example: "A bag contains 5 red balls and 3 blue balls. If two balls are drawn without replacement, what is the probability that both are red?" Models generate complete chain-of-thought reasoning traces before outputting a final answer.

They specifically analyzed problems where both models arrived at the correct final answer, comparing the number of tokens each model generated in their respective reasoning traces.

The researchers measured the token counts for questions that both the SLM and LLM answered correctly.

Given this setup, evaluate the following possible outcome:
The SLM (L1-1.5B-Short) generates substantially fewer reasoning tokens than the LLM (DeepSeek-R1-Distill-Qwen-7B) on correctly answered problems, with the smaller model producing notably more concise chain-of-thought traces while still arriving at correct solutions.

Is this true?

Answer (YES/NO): YES